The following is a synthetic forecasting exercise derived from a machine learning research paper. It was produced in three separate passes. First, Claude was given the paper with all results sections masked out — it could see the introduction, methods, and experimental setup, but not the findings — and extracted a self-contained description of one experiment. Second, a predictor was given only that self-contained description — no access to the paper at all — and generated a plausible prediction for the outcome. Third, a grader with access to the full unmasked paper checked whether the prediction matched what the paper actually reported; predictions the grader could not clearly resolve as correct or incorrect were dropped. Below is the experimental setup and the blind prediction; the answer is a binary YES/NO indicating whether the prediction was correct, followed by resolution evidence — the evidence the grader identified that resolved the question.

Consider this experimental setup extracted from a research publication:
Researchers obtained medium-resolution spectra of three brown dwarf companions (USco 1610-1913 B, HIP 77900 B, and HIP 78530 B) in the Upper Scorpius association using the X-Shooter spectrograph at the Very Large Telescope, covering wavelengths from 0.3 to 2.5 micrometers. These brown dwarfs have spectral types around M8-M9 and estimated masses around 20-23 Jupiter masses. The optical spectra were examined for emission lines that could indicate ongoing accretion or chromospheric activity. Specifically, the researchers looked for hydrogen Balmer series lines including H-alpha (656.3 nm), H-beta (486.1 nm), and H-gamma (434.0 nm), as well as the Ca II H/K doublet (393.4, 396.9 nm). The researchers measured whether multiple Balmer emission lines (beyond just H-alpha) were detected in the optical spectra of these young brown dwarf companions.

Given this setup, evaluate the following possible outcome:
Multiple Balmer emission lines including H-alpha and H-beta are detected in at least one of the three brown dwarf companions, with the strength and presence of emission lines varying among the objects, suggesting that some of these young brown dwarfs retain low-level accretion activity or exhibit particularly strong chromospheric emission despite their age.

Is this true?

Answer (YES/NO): YES